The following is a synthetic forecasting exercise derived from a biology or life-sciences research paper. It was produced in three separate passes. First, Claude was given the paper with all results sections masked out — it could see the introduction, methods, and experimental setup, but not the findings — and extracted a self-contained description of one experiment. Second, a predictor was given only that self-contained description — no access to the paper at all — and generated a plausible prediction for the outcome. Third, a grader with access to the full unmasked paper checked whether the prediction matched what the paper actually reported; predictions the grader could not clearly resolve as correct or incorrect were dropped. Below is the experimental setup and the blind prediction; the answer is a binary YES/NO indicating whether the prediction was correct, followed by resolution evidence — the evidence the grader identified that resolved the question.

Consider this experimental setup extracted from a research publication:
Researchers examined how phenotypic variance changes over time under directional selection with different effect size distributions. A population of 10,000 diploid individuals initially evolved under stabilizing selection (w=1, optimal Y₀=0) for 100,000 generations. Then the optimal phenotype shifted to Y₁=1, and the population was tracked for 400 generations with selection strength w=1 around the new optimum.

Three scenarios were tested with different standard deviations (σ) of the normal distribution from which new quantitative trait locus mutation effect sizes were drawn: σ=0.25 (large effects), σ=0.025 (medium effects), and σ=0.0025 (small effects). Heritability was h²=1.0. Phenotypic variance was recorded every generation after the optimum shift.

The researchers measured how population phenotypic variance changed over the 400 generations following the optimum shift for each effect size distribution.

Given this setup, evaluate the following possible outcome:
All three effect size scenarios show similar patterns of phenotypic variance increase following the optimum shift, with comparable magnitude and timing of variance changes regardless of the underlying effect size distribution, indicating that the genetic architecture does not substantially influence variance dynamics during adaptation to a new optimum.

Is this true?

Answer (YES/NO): NO